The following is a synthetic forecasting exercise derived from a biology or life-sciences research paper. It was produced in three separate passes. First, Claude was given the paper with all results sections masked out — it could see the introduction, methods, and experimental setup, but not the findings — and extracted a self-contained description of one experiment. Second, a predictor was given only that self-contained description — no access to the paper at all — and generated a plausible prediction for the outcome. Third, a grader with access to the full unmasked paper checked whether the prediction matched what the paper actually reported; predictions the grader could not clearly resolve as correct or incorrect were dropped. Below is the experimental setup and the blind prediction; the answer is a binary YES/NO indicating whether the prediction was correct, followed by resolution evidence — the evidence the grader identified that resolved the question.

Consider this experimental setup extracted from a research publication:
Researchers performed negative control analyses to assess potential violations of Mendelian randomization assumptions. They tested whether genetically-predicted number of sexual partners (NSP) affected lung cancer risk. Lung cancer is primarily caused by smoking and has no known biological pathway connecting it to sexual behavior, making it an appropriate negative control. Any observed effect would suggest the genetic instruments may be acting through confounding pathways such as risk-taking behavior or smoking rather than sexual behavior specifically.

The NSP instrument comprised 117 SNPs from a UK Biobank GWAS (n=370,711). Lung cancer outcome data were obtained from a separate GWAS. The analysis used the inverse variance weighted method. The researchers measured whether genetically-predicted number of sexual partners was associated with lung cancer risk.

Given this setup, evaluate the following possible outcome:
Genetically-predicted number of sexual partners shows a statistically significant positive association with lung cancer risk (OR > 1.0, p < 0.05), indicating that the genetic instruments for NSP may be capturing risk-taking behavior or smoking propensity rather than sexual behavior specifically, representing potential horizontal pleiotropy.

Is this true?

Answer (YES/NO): YES